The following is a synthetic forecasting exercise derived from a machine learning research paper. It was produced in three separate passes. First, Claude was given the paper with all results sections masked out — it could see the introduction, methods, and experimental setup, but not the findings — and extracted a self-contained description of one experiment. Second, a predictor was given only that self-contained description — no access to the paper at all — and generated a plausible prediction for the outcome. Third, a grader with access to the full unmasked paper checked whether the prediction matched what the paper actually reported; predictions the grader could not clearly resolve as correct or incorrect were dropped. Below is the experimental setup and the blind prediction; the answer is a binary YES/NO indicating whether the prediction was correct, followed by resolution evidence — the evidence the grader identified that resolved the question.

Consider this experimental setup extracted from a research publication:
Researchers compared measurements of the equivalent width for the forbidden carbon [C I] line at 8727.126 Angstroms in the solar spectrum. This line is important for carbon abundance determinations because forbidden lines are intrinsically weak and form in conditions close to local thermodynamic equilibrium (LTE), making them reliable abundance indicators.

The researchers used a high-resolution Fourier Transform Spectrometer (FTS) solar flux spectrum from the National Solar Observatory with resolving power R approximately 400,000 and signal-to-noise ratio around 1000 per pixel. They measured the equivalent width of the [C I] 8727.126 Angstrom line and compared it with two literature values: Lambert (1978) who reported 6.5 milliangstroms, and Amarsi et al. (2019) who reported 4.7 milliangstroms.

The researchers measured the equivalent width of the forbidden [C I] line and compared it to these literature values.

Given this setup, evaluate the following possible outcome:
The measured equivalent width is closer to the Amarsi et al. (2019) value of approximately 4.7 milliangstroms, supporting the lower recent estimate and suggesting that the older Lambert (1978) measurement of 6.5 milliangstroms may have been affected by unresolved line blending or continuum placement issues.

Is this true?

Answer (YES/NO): NO